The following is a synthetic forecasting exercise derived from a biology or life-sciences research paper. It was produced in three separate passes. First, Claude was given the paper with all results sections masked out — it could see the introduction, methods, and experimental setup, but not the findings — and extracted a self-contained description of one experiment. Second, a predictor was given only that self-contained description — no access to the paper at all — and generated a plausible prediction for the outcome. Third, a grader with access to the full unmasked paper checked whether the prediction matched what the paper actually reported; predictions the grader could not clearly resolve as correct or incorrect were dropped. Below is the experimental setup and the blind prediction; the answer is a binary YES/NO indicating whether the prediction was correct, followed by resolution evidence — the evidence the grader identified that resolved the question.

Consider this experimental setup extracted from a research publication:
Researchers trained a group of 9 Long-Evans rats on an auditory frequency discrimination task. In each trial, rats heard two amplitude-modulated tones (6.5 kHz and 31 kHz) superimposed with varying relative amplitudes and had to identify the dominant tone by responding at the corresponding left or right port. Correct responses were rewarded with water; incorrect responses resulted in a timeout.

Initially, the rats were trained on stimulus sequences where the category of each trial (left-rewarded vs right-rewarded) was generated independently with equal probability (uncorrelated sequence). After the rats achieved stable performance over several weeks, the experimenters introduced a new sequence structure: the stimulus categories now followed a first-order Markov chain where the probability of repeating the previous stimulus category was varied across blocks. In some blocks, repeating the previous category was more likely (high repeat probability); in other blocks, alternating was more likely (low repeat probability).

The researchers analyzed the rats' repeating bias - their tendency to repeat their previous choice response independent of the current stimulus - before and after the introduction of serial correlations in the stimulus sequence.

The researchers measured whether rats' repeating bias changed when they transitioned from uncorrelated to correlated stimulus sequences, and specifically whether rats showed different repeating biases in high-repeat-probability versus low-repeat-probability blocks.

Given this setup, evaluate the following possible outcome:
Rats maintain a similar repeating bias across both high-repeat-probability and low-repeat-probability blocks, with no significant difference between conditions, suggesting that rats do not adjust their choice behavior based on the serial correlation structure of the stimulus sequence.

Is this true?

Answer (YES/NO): NO